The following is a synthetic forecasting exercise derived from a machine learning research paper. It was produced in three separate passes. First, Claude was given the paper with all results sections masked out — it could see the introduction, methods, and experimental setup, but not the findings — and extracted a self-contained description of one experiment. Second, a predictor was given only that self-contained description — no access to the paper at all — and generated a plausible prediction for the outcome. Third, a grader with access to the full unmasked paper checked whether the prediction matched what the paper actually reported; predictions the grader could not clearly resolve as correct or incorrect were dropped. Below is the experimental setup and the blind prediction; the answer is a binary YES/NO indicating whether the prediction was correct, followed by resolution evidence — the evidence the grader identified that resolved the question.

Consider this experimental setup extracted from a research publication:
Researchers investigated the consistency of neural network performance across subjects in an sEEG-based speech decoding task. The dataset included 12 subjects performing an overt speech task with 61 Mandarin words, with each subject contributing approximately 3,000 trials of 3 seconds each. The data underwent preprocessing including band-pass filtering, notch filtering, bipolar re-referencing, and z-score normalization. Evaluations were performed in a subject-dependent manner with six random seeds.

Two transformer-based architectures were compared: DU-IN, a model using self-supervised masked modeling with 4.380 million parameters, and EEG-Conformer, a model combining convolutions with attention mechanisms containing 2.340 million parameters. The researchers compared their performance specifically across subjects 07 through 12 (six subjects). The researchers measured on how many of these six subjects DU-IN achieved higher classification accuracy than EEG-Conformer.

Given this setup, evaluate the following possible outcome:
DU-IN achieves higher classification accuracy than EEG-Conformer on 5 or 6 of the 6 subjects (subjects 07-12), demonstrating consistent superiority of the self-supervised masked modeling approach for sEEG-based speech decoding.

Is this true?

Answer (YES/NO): YES